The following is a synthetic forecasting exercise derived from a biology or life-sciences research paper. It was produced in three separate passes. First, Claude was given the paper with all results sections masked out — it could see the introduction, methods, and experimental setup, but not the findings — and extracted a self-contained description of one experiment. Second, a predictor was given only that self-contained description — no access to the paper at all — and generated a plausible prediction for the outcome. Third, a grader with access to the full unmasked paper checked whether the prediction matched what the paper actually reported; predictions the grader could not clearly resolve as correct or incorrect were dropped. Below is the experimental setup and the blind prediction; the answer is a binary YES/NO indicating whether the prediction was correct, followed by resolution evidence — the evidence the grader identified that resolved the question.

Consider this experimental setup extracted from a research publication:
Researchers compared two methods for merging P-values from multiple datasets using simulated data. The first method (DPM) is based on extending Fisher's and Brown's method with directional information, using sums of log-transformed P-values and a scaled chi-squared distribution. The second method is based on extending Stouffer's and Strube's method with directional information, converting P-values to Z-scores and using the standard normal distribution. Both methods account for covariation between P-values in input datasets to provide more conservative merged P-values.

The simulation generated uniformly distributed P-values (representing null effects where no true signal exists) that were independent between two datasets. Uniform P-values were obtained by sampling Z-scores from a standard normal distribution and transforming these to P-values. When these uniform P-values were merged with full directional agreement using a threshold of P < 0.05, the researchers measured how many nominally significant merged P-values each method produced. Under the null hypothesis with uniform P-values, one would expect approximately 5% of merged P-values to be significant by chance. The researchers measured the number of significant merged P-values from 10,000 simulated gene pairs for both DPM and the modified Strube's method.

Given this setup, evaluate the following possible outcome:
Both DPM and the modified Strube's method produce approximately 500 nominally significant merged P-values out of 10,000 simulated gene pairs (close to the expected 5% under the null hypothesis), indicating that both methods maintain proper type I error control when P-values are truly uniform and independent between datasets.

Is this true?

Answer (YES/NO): NO